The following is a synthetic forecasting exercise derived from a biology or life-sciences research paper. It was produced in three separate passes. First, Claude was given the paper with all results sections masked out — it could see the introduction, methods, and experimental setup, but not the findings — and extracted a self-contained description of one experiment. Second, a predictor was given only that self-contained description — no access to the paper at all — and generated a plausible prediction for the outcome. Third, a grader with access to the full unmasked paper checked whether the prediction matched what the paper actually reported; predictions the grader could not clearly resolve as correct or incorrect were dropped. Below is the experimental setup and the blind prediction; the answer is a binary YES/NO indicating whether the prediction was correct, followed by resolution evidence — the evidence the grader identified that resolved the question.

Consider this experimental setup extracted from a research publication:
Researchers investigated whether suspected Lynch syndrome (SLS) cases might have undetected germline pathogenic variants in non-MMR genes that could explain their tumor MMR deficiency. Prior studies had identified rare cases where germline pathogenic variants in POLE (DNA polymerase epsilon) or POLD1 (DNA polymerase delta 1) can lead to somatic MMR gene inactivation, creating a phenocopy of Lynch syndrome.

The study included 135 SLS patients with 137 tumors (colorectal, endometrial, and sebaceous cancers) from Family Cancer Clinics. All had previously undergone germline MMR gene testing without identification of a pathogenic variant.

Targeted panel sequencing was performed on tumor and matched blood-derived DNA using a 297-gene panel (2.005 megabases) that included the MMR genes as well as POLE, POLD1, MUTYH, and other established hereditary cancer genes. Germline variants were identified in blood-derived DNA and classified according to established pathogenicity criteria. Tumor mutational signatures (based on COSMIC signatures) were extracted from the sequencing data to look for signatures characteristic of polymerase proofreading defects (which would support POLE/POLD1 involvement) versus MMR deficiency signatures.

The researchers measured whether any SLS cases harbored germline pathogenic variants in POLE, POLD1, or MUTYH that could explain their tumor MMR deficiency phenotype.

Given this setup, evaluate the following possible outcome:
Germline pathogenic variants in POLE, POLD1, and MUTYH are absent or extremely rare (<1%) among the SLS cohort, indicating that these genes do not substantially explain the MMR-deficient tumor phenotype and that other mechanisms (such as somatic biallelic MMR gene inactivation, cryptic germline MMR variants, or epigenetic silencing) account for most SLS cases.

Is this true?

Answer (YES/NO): YES